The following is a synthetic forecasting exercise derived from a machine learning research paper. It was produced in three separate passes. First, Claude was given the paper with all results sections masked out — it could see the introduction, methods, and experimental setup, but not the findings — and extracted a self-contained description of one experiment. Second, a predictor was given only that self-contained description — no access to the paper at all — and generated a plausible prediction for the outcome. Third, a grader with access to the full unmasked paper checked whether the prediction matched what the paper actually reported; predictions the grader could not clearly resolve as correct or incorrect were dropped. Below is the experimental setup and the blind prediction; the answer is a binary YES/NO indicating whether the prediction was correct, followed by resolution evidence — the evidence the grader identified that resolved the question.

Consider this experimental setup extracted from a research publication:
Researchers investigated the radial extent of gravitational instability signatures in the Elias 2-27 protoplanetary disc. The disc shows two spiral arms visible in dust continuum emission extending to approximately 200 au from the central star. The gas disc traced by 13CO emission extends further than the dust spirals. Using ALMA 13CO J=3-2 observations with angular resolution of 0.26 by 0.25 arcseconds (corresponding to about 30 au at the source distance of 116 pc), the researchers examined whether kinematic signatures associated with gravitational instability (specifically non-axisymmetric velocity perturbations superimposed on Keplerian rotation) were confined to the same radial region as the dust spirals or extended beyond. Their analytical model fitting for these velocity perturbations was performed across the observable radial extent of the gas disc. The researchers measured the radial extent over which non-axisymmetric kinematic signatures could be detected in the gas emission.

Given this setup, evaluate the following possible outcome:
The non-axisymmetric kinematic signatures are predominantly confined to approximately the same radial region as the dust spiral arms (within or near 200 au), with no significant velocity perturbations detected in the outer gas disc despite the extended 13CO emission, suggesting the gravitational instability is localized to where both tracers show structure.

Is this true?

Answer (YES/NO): NO